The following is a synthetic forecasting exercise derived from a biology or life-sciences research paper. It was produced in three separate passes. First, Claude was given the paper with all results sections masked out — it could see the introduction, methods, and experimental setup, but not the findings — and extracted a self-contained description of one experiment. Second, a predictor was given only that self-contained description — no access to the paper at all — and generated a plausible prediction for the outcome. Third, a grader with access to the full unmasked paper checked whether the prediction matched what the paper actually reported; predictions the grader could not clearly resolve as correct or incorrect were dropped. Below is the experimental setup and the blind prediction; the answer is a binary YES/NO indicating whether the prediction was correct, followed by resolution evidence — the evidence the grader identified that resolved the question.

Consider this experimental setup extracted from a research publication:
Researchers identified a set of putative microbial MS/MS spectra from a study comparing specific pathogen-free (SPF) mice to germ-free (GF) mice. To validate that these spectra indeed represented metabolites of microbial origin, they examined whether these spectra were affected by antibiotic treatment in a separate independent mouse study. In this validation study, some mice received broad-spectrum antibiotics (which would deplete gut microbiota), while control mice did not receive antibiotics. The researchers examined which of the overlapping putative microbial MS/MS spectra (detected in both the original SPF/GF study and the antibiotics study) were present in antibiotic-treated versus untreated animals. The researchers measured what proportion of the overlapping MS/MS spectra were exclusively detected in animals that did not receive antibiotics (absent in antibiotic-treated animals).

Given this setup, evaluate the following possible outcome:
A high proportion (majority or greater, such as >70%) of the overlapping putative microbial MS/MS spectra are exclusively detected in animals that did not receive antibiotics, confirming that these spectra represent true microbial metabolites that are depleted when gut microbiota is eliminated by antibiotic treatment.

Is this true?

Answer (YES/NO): YES